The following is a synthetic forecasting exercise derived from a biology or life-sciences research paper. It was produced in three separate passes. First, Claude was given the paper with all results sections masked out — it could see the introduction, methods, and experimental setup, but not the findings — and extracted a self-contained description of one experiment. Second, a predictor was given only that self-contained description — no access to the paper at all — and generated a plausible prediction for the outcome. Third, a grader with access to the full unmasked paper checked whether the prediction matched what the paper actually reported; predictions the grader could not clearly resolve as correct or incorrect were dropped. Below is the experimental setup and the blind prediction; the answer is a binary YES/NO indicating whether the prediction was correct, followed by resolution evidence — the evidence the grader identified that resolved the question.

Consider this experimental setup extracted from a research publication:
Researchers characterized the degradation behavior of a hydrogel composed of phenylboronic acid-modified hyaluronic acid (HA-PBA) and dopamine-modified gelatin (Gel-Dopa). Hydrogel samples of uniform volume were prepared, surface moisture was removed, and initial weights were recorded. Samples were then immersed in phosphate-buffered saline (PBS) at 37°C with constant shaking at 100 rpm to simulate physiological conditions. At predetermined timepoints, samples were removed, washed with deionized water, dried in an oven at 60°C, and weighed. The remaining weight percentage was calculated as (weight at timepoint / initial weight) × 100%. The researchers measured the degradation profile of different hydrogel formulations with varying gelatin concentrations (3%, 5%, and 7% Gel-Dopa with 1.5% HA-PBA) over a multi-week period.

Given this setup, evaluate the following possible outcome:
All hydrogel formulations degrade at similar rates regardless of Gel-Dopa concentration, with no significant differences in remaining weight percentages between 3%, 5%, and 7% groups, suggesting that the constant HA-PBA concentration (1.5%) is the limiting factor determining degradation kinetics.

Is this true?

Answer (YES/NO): NO